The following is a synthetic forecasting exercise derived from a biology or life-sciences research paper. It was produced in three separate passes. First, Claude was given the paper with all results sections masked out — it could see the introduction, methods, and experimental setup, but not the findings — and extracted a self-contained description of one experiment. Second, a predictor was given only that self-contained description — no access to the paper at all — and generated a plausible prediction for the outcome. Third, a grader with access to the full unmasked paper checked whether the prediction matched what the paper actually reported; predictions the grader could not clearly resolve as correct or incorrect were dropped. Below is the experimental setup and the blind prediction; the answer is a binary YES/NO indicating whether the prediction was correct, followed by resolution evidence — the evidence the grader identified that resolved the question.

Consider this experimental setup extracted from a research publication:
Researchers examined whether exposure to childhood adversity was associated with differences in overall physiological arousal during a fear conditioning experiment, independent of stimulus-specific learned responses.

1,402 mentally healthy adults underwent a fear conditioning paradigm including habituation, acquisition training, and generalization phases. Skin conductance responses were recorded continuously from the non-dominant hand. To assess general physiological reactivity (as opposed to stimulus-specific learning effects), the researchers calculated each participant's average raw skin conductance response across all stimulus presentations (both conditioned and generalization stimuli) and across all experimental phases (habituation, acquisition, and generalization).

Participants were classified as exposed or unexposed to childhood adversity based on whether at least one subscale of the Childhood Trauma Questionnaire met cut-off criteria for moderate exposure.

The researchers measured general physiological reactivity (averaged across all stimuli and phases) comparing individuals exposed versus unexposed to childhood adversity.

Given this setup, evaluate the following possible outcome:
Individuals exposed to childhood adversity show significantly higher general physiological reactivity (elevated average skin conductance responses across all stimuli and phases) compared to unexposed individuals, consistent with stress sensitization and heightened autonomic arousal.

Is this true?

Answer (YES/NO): NO